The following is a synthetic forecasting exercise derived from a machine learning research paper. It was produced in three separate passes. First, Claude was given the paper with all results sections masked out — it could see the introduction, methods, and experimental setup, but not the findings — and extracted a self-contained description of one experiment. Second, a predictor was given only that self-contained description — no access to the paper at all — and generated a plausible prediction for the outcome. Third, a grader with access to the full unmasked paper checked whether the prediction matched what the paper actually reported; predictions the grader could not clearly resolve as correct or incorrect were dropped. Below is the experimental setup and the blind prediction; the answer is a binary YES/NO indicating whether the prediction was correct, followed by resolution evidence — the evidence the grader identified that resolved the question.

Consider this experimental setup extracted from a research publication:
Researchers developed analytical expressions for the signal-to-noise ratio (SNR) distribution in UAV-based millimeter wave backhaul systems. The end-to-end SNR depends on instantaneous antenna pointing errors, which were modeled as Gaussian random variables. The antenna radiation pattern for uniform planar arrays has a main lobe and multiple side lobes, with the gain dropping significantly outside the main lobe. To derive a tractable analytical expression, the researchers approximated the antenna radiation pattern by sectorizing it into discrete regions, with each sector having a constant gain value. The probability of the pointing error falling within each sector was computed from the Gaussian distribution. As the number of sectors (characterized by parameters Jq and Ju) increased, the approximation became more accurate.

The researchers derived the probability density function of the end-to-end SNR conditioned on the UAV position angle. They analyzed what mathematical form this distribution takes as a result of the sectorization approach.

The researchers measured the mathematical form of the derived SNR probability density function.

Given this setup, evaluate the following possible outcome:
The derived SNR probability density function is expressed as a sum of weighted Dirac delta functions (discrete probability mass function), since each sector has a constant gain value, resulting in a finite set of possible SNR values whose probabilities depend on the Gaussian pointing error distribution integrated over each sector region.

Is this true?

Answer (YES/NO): YES